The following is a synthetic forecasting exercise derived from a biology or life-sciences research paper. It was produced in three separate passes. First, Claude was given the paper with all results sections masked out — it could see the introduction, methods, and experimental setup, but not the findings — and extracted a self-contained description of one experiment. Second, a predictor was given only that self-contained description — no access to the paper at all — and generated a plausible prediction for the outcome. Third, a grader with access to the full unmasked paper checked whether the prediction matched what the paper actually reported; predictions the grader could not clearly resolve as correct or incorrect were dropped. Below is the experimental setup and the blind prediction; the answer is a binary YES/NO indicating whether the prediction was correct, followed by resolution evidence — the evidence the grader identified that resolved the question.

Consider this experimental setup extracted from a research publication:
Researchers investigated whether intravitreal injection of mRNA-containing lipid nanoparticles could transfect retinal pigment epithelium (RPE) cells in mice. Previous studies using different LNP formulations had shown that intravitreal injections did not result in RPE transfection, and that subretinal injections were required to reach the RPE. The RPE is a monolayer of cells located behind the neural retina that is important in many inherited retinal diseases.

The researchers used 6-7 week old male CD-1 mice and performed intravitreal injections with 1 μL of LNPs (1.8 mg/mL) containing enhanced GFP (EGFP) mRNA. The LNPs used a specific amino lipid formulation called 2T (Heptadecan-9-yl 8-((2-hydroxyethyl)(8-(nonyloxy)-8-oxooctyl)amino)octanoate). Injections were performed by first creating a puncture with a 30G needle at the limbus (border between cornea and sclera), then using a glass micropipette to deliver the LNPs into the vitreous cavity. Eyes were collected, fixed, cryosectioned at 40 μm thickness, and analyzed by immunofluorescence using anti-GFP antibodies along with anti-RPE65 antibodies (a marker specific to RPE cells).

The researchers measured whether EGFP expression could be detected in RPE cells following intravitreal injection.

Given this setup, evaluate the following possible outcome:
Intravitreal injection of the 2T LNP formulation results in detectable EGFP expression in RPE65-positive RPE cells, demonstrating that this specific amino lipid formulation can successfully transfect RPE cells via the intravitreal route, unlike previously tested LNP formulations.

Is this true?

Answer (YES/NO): YES